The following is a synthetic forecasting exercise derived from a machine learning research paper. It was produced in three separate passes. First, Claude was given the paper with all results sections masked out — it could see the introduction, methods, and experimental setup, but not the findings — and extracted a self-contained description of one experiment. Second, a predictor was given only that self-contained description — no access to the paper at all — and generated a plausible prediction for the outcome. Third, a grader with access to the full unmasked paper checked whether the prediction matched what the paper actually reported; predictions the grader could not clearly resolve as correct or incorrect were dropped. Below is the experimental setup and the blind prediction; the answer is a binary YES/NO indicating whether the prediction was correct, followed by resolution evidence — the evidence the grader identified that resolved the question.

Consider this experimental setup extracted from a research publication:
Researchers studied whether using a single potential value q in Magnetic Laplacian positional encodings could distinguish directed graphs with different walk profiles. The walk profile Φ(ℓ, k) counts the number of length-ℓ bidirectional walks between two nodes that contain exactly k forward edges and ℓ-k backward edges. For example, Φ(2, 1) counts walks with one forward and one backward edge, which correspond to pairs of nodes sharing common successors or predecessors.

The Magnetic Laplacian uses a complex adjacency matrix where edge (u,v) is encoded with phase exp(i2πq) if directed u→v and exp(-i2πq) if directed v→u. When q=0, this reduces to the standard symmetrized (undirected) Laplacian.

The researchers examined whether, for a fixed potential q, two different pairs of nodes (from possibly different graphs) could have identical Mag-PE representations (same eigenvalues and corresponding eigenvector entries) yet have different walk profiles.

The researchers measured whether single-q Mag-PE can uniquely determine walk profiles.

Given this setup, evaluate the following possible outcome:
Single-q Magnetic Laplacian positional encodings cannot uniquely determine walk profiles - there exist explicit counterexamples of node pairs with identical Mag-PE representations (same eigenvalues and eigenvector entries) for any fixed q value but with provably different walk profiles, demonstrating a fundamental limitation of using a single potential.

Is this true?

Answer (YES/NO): YES